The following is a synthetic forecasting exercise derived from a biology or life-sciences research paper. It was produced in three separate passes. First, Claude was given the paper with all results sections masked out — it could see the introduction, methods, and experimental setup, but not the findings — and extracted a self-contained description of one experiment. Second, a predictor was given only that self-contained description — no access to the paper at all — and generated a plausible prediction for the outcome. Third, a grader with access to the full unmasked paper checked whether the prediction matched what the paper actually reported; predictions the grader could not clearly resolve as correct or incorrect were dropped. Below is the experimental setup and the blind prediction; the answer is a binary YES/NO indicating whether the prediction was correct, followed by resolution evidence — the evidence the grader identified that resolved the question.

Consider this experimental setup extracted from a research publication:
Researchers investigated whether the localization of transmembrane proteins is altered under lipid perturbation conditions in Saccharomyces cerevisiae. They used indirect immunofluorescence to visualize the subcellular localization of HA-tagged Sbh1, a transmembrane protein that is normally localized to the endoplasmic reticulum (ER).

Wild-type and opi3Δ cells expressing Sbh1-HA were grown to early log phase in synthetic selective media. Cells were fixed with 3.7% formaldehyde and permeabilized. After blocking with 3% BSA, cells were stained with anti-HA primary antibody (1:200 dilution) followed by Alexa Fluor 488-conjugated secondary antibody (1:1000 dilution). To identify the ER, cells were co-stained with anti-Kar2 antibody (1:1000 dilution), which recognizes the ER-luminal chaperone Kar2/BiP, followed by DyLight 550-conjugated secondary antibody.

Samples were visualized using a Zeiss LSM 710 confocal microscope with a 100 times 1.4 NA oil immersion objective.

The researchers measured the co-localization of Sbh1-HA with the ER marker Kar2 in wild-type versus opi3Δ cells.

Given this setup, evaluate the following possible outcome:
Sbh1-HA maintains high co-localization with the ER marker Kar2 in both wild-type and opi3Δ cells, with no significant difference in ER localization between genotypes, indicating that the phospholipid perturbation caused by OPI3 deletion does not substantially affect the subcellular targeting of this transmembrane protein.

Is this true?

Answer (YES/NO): YES